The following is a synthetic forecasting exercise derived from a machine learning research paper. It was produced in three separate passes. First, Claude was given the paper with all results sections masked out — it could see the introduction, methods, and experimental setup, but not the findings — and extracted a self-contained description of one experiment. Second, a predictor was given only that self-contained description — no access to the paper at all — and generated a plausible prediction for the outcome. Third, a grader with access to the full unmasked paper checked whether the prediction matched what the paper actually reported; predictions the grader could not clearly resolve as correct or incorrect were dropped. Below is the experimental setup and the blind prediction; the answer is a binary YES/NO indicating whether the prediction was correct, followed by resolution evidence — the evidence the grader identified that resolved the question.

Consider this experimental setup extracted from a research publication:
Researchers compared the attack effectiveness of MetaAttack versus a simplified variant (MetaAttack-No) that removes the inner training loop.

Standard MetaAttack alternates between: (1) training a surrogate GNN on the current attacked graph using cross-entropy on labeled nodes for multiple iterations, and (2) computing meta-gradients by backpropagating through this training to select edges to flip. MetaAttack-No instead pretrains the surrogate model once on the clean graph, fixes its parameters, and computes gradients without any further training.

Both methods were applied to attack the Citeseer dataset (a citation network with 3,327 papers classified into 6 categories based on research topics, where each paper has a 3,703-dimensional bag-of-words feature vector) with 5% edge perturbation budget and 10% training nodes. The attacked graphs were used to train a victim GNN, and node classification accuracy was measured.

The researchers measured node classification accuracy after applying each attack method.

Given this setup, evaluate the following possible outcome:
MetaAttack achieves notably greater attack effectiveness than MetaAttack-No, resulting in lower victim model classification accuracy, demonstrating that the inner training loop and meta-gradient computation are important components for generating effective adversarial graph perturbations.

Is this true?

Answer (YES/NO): YES